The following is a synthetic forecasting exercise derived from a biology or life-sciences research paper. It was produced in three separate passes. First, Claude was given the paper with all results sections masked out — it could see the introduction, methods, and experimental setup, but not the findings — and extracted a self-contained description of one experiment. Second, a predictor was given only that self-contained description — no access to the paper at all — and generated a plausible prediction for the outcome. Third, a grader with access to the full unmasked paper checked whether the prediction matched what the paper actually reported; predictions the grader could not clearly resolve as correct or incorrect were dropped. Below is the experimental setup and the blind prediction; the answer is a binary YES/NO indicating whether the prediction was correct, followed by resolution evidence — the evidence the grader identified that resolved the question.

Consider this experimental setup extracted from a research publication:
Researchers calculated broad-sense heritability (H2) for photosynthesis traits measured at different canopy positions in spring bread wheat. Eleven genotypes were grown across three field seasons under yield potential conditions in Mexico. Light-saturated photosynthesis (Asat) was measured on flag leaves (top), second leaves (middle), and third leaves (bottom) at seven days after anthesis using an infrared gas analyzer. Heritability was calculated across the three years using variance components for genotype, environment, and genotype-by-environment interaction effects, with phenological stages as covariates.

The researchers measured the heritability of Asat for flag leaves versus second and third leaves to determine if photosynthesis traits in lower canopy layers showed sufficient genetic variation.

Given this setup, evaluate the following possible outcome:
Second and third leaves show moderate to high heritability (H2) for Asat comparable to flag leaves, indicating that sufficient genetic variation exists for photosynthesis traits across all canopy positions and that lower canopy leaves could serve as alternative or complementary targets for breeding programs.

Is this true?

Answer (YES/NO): NO